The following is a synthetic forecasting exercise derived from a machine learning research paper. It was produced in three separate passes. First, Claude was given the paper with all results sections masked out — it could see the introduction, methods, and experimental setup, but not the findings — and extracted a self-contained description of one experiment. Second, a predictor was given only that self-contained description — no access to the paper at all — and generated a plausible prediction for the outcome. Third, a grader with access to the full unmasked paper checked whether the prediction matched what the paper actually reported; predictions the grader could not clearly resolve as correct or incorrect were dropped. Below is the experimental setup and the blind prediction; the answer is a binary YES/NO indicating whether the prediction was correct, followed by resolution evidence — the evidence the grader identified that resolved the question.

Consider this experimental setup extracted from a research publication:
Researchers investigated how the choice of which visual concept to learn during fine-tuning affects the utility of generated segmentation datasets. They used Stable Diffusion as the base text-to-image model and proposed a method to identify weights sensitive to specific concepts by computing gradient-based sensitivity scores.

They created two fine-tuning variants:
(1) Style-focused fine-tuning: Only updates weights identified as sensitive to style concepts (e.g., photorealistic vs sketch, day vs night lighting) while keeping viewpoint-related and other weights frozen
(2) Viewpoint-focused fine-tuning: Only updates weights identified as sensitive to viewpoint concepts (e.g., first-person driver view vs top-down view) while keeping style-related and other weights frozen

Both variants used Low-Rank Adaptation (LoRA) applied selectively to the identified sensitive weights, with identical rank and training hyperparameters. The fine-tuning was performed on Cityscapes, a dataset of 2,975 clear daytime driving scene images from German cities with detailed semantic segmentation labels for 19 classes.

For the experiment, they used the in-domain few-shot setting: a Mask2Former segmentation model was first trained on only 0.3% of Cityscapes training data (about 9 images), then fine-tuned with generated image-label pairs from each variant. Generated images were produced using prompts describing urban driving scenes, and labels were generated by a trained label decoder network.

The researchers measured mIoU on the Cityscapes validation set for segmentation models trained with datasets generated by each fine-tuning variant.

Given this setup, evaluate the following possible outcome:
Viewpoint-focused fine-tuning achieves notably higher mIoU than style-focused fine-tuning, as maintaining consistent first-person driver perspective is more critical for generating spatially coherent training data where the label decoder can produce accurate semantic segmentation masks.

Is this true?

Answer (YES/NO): NO